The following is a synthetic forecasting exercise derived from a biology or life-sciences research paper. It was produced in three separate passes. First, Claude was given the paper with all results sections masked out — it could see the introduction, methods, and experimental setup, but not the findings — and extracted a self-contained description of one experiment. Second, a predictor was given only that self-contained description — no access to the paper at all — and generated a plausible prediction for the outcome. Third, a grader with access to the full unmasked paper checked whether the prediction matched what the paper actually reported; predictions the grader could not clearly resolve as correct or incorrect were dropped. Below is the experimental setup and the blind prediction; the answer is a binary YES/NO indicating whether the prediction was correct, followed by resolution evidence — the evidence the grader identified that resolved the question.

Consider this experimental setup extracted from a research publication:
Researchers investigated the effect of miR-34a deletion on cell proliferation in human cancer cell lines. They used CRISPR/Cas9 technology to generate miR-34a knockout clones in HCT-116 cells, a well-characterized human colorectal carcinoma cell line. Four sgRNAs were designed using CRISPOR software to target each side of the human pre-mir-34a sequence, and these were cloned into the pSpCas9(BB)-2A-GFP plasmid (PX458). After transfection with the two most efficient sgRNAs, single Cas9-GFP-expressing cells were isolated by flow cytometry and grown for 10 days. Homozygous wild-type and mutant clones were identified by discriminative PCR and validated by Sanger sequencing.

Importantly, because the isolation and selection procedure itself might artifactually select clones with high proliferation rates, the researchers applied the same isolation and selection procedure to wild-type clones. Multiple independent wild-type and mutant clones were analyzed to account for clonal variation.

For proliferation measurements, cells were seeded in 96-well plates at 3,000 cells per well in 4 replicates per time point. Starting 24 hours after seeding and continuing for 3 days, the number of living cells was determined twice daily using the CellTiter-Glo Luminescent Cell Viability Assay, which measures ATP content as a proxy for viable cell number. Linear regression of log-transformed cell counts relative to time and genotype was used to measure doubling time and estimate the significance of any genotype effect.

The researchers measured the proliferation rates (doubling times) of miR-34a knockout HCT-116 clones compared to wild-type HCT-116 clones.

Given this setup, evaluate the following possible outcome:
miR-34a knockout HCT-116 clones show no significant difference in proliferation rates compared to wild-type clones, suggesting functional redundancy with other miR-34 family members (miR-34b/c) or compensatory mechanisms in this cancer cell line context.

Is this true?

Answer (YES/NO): YES